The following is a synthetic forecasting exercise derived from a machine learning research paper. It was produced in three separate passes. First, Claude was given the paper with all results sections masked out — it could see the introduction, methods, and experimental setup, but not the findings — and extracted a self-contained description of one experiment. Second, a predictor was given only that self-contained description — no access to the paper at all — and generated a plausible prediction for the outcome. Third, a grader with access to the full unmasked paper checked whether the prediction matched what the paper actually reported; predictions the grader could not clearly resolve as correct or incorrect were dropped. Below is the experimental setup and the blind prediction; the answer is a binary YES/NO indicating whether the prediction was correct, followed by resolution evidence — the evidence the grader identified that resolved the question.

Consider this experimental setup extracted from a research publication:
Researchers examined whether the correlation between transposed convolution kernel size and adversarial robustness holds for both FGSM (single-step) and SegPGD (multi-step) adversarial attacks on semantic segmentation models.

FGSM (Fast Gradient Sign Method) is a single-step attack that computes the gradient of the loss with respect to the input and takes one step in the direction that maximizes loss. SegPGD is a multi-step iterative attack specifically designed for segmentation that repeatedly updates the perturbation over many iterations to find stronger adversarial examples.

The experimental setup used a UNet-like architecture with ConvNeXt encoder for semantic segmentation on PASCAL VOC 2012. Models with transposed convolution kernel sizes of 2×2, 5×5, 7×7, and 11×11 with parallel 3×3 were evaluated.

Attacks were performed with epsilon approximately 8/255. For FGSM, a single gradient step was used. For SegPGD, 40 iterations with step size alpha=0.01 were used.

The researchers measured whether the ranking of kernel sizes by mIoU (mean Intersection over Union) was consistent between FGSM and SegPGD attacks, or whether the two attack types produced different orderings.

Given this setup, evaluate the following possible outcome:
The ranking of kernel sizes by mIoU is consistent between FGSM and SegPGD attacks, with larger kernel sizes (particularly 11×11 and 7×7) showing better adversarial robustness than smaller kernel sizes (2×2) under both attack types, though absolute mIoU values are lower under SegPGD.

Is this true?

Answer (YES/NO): YES